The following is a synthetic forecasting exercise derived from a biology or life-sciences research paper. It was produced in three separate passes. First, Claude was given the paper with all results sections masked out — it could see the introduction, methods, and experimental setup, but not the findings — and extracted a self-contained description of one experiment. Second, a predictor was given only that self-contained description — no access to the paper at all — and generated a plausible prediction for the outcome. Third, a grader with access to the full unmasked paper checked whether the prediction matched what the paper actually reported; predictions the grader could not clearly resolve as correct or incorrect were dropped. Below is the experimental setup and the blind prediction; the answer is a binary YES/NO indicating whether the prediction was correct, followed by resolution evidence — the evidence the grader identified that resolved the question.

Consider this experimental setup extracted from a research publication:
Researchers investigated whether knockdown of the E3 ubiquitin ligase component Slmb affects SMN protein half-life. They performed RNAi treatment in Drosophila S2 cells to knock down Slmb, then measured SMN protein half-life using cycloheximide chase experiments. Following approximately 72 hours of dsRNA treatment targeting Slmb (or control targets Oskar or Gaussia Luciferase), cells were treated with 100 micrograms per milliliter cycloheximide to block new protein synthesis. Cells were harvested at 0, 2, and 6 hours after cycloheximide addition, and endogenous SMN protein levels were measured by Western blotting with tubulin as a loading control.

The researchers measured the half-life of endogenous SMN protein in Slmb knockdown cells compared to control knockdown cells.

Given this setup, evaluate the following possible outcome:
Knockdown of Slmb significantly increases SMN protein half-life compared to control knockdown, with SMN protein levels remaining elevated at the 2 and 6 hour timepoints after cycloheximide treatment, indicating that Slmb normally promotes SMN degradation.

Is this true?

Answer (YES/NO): NO